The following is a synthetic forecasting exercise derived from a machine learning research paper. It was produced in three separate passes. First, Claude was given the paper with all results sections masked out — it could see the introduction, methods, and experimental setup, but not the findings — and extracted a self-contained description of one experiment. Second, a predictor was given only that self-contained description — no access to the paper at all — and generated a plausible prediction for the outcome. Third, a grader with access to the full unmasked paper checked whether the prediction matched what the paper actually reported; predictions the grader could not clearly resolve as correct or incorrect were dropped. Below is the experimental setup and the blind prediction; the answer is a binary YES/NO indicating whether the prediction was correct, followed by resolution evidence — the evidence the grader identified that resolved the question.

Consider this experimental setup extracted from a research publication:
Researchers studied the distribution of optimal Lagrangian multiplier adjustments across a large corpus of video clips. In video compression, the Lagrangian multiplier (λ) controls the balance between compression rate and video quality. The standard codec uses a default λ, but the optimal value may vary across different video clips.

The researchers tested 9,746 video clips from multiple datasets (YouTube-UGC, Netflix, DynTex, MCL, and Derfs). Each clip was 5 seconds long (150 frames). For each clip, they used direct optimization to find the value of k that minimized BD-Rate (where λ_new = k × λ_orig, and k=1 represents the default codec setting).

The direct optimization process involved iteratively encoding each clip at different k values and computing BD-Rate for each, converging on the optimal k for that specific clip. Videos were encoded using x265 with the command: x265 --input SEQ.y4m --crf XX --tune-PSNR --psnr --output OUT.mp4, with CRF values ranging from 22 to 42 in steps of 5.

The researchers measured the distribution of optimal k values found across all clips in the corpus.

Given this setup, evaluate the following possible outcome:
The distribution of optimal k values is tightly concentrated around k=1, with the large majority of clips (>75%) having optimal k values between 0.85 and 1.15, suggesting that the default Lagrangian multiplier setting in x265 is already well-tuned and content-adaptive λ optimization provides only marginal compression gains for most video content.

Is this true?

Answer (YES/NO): NO